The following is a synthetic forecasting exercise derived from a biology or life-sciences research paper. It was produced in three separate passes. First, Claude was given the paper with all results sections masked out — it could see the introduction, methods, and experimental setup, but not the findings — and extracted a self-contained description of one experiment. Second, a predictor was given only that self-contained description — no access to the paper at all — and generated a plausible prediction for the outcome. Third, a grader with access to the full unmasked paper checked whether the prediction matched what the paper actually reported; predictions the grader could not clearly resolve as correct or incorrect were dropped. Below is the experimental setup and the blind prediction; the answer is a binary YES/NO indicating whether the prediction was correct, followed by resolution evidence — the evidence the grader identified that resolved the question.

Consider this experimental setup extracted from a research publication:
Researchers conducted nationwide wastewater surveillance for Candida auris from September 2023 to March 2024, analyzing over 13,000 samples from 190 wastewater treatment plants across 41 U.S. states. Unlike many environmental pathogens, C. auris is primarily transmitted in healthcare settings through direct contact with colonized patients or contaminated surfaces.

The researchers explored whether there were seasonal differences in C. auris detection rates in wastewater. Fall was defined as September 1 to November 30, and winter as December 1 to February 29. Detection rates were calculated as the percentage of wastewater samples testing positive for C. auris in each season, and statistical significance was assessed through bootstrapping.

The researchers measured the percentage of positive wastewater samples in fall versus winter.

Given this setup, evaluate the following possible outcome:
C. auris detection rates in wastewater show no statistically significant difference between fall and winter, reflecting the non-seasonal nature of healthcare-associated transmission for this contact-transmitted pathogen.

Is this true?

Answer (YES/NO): NO